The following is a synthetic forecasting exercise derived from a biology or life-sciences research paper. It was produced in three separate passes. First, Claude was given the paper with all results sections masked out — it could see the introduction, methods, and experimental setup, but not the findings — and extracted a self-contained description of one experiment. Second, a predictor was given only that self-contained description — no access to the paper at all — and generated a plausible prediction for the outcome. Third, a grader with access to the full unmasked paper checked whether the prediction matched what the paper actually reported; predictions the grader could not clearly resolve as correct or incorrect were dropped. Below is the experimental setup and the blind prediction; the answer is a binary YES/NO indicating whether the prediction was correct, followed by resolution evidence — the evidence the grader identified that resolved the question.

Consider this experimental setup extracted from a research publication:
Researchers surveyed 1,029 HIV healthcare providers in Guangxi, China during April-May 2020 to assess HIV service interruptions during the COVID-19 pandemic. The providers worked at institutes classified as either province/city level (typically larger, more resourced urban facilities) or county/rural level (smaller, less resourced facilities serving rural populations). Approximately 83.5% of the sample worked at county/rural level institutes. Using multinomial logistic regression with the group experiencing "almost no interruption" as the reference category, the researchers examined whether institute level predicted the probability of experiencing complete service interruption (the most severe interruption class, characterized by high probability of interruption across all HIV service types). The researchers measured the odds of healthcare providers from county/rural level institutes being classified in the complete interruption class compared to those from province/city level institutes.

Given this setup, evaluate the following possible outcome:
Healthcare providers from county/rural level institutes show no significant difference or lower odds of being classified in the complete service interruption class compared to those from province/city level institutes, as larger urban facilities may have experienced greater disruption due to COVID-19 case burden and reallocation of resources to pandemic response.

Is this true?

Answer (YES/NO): NO